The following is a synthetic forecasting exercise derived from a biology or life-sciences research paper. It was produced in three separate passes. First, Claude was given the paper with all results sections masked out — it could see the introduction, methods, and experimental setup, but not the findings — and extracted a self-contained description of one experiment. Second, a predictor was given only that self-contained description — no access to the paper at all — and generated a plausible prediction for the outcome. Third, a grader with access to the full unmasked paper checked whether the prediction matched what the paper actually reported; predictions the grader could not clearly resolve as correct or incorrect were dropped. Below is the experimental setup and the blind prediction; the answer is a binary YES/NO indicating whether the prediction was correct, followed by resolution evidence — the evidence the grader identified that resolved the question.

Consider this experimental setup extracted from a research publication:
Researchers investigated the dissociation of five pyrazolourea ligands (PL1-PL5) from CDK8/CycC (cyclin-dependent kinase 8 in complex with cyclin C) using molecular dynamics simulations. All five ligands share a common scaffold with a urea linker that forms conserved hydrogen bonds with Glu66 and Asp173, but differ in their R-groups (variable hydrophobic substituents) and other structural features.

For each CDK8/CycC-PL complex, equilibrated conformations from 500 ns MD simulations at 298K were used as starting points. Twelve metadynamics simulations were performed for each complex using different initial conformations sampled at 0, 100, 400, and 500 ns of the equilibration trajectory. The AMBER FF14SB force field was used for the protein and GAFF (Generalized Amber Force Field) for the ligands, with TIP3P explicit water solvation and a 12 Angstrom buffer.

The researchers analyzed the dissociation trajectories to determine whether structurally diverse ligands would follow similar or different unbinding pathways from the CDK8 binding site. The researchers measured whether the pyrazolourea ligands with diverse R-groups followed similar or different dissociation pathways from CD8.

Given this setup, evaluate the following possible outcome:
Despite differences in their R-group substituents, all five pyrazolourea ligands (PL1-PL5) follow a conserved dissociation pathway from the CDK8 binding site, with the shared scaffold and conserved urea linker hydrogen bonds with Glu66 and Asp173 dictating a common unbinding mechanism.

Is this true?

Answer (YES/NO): YES